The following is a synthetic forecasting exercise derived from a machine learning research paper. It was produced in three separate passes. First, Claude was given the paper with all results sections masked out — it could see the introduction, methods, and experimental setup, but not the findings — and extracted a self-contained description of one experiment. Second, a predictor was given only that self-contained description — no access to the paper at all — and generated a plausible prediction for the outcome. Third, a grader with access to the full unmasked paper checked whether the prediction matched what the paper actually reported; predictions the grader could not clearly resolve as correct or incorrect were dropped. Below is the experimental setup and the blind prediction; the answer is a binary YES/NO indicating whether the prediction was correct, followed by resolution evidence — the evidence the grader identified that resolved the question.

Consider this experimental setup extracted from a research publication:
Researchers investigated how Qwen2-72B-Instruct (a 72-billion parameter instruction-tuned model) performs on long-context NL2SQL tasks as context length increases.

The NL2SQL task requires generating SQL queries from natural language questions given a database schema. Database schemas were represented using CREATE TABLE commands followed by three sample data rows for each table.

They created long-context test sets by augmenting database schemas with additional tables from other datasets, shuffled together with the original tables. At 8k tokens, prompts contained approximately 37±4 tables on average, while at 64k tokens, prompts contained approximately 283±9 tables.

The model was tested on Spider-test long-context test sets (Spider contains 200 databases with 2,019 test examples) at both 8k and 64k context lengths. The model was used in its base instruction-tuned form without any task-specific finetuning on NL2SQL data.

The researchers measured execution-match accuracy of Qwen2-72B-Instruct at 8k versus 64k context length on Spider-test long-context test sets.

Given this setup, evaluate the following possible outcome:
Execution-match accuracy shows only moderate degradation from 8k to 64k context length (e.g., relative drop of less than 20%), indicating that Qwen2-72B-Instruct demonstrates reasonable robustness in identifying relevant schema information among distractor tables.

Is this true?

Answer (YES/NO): NO